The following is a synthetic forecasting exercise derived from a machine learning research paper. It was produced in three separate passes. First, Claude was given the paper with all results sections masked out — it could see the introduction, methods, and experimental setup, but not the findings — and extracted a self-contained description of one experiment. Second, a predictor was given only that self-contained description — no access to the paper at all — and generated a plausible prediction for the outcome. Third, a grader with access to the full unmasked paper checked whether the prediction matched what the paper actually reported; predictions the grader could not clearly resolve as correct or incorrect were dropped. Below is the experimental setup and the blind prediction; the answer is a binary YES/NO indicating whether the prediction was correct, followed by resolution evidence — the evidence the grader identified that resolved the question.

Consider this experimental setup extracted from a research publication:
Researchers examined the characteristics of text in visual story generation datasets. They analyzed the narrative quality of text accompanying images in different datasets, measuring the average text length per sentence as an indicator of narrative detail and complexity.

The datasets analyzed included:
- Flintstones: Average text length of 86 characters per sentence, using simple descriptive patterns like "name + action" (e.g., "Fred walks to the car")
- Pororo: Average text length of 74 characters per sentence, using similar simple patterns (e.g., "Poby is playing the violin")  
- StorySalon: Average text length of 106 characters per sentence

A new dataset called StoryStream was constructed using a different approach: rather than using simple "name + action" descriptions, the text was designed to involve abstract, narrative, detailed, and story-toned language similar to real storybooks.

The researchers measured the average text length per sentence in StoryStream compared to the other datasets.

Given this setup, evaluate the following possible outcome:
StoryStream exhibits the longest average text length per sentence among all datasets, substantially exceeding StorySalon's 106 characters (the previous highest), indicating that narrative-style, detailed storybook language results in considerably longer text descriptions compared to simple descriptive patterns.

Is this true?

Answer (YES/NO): YES